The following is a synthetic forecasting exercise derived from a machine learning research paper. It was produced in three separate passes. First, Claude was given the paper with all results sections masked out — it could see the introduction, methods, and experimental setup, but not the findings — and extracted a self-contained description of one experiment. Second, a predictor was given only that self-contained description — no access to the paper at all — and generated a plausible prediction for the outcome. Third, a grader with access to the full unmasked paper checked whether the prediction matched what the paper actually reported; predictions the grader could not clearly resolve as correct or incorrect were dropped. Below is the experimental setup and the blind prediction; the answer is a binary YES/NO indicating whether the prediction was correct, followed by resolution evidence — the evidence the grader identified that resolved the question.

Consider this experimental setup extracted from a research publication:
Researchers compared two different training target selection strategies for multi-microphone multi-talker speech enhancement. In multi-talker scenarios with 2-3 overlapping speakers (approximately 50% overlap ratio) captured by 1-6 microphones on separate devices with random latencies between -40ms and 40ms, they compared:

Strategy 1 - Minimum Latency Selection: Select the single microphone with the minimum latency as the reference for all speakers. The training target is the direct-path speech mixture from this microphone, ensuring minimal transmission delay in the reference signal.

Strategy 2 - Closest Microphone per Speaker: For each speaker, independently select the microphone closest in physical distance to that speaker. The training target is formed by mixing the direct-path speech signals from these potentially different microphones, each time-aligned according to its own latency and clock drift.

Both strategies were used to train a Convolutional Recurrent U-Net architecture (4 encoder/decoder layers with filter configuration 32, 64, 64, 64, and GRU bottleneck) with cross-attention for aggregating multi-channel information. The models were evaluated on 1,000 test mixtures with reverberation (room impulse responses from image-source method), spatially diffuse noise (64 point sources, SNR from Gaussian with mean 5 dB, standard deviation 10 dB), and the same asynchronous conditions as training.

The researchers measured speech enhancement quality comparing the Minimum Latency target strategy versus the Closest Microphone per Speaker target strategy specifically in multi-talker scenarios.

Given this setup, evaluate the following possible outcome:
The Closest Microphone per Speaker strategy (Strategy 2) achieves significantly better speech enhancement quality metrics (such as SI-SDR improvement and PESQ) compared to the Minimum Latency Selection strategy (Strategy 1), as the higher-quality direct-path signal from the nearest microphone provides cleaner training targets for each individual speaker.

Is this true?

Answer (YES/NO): NO